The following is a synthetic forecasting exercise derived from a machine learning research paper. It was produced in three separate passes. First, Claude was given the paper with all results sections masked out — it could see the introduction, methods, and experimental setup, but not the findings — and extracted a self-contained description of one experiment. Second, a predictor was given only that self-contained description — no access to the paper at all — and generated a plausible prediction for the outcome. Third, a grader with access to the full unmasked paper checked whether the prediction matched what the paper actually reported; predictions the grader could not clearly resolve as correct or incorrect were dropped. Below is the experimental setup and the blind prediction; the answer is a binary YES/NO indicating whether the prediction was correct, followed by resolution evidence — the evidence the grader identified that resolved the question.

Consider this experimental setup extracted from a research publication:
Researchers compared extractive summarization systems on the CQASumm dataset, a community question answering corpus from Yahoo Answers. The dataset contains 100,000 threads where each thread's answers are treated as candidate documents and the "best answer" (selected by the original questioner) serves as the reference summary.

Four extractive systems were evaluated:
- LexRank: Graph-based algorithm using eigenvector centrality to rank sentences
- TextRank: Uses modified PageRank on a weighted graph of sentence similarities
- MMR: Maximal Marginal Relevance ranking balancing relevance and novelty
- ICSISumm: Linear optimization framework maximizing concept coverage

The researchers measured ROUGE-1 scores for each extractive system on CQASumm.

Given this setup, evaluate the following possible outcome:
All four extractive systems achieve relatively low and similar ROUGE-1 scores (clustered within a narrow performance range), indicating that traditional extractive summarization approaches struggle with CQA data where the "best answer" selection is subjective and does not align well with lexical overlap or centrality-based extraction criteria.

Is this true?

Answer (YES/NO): NO